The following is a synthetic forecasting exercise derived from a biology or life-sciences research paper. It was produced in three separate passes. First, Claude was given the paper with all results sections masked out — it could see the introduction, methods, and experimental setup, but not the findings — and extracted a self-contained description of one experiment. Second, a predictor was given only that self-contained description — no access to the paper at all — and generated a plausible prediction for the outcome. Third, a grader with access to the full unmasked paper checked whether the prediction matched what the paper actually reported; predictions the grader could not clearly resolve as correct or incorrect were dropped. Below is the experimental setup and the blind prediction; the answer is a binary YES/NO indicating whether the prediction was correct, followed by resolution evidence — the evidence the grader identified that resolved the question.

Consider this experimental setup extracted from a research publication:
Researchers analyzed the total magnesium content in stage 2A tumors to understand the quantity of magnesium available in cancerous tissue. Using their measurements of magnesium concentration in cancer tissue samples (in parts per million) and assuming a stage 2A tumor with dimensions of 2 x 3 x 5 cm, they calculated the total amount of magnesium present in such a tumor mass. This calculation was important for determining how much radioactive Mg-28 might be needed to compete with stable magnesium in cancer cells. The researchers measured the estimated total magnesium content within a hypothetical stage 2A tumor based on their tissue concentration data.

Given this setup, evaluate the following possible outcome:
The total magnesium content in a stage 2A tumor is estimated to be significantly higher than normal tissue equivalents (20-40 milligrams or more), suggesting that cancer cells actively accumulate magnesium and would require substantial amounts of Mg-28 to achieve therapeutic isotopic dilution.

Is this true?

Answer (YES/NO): NO